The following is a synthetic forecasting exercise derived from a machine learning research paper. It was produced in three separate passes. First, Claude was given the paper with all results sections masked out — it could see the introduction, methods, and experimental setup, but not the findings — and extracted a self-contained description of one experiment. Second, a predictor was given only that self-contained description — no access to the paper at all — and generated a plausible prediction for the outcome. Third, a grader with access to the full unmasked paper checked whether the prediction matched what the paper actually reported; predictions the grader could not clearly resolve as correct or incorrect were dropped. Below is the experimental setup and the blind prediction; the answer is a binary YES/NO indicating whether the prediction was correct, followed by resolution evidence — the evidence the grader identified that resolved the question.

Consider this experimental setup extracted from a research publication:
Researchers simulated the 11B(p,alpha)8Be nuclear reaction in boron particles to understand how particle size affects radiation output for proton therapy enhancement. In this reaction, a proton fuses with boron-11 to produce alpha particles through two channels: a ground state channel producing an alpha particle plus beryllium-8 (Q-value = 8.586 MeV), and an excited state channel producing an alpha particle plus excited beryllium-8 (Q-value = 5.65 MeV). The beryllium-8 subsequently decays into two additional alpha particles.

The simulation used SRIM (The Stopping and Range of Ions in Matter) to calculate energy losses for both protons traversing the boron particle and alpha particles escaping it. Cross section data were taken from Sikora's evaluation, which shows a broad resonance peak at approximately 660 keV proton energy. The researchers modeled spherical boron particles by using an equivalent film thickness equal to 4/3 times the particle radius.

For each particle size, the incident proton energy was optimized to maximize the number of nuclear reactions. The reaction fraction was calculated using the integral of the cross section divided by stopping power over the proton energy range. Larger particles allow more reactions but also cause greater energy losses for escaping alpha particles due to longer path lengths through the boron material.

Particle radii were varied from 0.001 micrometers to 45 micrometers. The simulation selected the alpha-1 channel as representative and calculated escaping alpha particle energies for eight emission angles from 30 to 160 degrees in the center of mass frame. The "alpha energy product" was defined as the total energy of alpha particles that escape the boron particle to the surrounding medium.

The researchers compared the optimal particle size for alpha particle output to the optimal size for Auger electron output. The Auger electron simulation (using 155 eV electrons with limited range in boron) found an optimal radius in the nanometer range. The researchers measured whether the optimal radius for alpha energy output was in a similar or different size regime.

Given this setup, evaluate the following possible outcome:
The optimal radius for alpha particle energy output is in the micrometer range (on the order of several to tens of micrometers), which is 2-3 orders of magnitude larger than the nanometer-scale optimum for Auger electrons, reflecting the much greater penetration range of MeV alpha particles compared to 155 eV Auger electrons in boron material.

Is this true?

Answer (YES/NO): YES